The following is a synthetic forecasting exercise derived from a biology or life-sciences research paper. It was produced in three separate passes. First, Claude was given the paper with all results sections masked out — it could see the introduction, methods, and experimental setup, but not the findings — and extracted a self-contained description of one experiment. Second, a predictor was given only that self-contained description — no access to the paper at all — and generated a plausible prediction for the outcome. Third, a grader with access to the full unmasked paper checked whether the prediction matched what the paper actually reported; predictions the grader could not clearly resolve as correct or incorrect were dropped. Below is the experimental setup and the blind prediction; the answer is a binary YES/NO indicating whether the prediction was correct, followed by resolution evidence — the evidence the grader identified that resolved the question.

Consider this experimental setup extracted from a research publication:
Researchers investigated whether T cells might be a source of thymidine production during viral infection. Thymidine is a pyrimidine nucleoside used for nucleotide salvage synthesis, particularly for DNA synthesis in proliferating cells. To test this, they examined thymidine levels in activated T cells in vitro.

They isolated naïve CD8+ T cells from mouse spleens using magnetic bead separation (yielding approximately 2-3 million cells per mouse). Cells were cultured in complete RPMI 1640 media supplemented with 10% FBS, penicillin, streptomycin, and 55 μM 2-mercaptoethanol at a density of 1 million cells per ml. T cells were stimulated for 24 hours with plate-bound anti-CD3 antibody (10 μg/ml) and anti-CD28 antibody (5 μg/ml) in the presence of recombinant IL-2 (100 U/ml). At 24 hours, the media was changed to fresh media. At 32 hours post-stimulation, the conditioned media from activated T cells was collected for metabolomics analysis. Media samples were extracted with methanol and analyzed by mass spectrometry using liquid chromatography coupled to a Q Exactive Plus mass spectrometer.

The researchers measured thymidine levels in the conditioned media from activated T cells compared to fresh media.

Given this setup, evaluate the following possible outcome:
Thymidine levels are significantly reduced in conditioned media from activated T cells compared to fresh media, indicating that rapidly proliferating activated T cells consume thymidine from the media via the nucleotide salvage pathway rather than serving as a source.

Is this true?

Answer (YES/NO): NO